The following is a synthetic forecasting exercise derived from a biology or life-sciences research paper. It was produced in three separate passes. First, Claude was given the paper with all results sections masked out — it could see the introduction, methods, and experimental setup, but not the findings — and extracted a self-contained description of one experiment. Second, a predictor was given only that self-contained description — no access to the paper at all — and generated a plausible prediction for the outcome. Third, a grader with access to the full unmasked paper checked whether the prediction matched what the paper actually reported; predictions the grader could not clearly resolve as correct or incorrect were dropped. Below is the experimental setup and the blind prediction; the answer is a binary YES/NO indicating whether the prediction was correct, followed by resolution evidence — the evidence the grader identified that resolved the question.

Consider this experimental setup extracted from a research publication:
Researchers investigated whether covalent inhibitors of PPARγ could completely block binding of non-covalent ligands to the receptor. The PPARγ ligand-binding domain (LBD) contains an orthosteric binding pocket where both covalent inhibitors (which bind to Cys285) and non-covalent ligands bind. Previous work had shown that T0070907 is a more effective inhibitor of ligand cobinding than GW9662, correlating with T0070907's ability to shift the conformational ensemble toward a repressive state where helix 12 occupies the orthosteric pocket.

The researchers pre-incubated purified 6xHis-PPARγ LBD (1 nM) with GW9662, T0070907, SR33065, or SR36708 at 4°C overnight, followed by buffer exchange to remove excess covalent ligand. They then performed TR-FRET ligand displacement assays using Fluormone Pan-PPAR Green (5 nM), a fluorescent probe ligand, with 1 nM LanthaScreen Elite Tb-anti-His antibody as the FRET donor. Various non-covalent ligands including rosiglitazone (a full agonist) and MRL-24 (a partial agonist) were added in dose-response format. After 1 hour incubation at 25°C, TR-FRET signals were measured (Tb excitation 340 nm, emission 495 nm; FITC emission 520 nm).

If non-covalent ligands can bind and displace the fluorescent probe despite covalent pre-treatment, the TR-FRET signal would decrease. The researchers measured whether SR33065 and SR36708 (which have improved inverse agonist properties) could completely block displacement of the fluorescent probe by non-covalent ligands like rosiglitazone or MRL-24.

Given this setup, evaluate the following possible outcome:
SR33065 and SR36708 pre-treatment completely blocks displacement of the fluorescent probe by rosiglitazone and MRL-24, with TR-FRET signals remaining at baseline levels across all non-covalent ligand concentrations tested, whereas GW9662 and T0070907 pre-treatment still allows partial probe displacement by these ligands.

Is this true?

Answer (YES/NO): NO